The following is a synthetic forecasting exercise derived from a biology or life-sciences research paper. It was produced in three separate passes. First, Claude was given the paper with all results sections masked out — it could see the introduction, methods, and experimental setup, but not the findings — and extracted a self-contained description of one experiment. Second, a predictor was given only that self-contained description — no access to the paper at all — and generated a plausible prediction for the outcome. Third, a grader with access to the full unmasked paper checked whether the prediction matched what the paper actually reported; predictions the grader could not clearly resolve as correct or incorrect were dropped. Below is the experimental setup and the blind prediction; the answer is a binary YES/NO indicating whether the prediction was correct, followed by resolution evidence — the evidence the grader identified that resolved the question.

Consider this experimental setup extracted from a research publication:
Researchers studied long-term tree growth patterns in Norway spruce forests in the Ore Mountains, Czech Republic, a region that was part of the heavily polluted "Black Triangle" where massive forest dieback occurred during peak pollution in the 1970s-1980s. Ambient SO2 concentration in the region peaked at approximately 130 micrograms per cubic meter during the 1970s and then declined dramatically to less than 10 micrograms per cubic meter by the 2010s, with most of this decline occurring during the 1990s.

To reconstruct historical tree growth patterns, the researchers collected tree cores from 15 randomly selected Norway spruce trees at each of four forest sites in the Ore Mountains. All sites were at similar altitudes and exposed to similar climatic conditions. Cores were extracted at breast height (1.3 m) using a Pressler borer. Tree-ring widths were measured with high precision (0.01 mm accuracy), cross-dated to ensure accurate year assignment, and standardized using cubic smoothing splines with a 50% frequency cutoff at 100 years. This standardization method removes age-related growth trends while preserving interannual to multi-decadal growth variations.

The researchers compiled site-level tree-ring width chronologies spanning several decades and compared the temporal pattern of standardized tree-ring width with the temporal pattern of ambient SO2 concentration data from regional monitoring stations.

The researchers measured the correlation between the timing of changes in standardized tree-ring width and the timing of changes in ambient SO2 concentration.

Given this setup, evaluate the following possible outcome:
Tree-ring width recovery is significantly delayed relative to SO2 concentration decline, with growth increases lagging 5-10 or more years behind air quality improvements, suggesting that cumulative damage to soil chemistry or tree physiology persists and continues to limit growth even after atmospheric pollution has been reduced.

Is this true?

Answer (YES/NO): NO